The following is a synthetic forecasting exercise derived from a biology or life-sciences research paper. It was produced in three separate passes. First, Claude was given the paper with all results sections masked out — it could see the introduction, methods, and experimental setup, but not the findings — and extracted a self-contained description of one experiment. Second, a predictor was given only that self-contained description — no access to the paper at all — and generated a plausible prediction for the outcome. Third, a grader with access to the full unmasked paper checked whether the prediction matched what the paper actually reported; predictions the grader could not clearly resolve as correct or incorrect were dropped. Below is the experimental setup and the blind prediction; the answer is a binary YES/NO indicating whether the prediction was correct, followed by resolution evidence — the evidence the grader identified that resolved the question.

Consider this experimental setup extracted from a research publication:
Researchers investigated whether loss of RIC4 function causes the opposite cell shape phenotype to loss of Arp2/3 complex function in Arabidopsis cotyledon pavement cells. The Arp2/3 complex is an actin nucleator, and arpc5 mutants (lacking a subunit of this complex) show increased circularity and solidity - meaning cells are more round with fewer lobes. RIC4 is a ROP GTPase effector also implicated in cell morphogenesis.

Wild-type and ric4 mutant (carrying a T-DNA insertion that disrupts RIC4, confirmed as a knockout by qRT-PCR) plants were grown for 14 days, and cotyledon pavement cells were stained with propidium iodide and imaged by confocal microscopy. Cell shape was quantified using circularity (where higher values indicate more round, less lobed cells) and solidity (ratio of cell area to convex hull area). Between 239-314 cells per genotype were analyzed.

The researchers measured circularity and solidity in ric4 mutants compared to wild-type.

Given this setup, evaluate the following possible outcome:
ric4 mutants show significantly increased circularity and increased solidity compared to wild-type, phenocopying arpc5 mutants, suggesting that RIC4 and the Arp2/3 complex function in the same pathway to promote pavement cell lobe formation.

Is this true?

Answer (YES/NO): NO